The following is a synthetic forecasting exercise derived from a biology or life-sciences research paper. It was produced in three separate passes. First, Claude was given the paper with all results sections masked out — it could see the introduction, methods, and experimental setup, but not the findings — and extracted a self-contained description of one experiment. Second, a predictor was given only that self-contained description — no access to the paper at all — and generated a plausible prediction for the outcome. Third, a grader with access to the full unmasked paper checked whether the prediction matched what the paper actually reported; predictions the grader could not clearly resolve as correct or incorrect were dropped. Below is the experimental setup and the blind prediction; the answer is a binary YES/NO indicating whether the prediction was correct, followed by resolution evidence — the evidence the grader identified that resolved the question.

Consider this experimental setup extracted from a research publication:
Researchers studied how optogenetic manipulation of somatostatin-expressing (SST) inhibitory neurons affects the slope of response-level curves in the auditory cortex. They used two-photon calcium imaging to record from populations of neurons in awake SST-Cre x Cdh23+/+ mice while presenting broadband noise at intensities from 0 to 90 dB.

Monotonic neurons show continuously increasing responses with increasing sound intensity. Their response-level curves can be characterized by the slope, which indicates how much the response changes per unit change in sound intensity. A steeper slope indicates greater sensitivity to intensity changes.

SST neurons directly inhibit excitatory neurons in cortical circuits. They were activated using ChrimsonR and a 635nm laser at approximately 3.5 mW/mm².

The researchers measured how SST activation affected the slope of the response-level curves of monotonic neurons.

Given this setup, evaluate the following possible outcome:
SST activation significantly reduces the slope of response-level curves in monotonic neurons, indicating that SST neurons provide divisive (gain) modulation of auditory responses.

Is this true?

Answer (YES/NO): NO